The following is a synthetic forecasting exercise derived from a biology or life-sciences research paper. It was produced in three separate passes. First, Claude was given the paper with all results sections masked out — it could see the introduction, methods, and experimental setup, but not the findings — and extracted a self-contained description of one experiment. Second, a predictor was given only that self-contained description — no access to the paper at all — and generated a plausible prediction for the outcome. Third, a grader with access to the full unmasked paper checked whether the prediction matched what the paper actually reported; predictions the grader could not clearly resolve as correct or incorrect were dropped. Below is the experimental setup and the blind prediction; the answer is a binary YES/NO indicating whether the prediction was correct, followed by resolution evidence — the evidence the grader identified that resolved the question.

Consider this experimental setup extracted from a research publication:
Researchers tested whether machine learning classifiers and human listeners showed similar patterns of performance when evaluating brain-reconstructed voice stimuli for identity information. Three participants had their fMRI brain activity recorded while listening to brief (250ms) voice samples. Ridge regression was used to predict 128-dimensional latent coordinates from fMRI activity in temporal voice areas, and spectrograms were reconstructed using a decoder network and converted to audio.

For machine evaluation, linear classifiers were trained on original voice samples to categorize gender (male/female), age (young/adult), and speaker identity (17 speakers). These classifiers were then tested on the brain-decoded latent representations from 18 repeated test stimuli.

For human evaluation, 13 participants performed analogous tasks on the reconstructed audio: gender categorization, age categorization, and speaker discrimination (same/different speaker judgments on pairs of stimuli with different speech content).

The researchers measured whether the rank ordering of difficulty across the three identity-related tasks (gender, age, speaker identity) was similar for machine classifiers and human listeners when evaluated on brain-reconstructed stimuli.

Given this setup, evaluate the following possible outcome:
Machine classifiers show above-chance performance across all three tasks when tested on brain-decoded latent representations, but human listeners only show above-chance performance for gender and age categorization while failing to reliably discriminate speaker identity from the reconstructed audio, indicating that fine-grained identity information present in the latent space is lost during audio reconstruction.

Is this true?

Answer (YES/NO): NO